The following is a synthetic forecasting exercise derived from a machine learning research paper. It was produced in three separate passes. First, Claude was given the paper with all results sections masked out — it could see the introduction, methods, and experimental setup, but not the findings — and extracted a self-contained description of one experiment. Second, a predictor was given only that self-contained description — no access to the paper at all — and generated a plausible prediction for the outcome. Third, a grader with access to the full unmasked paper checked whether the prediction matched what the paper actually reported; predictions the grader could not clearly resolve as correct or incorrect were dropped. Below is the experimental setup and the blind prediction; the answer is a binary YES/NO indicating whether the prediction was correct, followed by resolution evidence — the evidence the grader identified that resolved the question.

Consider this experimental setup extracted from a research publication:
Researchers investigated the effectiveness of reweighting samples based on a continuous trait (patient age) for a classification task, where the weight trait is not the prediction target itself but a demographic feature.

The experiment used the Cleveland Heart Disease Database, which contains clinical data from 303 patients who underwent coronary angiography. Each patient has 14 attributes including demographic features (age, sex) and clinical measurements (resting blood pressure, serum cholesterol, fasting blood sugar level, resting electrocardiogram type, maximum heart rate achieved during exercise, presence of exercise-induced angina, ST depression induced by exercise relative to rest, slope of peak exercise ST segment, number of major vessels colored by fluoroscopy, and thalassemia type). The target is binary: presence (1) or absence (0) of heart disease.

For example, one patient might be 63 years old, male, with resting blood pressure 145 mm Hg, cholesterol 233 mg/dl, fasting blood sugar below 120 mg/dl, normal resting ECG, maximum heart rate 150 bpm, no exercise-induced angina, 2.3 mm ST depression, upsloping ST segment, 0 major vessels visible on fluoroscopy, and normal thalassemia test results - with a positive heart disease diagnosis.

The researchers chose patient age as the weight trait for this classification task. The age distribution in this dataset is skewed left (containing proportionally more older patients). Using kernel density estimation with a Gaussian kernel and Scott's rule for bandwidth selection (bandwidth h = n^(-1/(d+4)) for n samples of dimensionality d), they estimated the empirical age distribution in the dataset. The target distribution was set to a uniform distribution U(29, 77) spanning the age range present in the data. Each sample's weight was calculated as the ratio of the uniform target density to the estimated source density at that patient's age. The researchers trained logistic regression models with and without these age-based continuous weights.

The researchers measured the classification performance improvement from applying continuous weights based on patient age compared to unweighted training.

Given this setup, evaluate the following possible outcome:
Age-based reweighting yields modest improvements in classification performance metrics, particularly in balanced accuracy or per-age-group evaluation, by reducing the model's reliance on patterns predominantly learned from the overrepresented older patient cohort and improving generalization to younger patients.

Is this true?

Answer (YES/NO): NO